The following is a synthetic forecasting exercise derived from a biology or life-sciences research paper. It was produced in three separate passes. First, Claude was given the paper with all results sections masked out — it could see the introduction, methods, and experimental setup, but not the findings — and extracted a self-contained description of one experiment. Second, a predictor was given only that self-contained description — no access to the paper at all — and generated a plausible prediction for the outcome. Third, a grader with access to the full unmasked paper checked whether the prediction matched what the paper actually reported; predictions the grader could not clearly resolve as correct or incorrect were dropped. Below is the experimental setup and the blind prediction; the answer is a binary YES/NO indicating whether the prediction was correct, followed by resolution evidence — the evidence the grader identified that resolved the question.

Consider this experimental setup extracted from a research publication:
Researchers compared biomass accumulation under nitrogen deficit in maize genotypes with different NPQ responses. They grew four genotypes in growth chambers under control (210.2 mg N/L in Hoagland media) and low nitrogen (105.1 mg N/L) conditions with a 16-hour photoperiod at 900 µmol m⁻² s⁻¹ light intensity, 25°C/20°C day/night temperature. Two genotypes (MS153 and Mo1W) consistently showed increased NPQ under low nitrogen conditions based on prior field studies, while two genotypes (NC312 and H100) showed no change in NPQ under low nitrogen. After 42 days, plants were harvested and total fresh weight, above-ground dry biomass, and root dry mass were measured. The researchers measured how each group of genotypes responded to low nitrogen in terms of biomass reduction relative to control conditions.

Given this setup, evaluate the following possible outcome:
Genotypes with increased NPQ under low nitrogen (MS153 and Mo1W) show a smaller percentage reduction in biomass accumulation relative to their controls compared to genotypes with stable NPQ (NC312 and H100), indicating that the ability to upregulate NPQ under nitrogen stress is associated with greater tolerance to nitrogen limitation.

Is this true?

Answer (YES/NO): NO